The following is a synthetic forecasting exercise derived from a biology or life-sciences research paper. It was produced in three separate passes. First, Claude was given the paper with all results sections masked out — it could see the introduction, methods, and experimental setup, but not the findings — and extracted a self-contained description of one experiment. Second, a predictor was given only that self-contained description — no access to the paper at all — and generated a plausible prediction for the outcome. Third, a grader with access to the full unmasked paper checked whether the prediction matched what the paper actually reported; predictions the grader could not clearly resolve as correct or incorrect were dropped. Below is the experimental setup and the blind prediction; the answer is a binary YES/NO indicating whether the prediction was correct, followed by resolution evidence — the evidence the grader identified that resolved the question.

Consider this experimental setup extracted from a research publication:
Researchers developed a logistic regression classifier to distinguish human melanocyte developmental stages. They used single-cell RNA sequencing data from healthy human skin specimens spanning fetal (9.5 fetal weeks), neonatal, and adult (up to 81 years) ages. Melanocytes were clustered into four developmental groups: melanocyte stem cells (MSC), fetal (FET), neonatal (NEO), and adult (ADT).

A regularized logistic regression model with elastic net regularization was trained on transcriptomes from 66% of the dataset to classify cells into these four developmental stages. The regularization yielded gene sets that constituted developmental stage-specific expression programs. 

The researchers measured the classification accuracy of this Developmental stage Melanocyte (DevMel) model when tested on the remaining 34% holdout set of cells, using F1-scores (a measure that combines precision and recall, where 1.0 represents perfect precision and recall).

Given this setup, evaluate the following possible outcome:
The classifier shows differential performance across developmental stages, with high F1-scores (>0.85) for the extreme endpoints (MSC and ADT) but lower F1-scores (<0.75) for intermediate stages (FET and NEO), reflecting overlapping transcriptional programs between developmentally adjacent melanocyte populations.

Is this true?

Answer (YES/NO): NO